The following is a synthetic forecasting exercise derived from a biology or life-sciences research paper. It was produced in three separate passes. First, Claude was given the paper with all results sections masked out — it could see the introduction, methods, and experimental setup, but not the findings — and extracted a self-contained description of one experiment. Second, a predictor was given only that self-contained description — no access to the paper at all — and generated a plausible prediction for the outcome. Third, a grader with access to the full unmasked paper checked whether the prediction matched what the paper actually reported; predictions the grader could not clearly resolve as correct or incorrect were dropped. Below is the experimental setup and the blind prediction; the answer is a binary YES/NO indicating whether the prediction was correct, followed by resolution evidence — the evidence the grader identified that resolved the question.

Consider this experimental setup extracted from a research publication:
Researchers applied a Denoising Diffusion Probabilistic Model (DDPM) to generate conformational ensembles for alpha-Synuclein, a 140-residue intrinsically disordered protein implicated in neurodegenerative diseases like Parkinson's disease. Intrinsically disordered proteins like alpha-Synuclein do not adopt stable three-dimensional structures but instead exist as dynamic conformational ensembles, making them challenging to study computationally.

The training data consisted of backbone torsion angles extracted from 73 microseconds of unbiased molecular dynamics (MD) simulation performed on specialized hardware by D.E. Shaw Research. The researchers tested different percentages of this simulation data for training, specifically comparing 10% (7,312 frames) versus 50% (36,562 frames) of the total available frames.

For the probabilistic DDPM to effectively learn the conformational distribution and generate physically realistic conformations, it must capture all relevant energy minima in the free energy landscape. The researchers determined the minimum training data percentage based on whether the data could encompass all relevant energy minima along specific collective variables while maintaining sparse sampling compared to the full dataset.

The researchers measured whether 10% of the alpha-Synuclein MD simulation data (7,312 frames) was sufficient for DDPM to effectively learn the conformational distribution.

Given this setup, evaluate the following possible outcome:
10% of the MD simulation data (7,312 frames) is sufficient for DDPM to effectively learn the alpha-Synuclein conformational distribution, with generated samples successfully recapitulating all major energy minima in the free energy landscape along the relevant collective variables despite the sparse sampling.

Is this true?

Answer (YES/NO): NO